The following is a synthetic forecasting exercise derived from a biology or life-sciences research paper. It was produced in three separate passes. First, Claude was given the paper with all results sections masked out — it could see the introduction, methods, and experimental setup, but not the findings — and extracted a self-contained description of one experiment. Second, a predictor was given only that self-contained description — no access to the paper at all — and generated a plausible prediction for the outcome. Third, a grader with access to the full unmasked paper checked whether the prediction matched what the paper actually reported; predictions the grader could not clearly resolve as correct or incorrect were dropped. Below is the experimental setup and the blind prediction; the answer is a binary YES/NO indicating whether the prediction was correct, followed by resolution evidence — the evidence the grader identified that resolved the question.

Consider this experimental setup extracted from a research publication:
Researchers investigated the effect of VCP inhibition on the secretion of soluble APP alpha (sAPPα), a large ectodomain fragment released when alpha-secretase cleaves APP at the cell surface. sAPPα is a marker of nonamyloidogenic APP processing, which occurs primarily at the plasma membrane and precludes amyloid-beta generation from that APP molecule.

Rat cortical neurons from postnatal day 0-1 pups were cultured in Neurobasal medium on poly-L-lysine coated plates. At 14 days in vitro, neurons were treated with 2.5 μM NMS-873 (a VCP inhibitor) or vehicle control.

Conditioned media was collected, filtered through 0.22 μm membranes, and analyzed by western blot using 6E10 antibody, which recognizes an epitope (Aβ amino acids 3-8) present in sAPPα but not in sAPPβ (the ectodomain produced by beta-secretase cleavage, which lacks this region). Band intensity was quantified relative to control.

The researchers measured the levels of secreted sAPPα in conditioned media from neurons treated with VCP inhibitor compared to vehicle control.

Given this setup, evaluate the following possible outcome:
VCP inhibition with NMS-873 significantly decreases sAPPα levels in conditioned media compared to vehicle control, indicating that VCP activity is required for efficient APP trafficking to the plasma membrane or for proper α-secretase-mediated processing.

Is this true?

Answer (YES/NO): NO